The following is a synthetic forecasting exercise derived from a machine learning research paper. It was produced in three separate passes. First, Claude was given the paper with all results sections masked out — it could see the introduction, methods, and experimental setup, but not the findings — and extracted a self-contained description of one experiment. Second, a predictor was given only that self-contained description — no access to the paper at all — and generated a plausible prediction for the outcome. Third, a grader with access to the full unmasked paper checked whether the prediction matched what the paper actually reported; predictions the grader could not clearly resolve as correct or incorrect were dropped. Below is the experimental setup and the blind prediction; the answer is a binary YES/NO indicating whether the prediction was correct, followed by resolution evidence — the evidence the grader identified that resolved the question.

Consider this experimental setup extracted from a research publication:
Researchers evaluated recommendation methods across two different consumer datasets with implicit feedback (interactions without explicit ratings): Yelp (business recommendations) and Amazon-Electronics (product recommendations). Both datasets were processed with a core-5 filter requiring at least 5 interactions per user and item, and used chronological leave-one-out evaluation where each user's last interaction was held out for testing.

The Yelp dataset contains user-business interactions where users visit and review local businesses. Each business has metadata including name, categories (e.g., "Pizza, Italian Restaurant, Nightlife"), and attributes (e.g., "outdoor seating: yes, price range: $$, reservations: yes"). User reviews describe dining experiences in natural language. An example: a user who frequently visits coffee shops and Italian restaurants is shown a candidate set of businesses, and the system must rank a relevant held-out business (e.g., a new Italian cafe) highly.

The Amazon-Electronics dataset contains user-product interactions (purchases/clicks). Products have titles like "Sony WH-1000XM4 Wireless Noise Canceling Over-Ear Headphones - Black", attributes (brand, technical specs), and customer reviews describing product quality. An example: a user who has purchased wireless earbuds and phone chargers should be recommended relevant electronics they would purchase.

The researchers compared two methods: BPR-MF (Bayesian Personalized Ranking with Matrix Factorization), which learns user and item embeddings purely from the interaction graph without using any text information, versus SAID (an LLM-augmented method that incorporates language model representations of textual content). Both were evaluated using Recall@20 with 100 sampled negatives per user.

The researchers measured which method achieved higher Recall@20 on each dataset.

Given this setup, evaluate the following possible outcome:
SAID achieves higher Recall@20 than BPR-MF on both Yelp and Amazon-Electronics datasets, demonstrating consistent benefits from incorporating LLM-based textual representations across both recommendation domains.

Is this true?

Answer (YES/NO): NO